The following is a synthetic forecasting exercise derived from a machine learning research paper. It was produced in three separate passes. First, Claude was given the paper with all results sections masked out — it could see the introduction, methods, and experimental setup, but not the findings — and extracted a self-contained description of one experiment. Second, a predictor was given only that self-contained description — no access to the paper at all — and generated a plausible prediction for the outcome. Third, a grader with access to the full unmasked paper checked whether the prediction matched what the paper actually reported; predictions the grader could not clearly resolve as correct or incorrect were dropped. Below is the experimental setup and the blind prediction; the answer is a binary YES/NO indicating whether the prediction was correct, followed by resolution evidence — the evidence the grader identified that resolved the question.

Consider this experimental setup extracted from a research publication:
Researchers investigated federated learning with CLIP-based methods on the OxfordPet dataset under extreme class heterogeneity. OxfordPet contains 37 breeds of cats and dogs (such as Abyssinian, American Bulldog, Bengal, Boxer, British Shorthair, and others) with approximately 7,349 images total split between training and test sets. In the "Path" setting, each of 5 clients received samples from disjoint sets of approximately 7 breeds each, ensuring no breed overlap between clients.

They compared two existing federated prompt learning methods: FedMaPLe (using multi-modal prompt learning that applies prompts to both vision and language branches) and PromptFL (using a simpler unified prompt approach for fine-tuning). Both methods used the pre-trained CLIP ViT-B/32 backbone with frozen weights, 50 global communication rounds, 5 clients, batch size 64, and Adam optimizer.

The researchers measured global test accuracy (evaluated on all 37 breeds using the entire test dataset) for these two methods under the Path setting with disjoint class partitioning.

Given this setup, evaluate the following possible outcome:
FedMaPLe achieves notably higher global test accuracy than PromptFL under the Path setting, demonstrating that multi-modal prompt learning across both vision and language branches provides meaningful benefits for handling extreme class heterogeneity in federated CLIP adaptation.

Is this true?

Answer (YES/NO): NO